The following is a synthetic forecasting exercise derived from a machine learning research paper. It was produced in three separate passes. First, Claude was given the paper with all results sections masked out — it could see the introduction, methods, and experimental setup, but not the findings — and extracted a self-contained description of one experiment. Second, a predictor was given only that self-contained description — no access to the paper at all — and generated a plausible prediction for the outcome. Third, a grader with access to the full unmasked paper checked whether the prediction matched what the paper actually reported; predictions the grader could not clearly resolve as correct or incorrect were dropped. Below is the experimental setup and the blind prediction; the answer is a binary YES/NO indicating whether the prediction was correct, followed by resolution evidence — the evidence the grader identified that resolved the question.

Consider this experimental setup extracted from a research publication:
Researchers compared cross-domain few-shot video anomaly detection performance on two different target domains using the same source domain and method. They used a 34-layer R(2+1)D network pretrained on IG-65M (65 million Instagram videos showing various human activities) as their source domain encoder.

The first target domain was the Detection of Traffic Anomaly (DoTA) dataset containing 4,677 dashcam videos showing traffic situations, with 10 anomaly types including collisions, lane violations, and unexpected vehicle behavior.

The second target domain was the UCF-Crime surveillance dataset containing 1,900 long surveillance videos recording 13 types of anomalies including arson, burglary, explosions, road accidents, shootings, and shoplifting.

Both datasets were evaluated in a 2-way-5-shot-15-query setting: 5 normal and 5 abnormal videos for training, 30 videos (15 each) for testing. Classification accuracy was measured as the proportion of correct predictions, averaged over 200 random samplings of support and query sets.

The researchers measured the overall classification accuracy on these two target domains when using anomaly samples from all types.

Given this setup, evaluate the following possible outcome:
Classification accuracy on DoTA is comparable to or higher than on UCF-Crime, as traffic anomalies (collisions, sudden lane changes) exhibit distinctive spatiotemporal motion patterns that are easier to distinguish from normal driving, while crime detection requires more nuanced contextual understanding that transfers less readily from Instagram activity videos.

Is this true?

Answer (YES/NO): YES